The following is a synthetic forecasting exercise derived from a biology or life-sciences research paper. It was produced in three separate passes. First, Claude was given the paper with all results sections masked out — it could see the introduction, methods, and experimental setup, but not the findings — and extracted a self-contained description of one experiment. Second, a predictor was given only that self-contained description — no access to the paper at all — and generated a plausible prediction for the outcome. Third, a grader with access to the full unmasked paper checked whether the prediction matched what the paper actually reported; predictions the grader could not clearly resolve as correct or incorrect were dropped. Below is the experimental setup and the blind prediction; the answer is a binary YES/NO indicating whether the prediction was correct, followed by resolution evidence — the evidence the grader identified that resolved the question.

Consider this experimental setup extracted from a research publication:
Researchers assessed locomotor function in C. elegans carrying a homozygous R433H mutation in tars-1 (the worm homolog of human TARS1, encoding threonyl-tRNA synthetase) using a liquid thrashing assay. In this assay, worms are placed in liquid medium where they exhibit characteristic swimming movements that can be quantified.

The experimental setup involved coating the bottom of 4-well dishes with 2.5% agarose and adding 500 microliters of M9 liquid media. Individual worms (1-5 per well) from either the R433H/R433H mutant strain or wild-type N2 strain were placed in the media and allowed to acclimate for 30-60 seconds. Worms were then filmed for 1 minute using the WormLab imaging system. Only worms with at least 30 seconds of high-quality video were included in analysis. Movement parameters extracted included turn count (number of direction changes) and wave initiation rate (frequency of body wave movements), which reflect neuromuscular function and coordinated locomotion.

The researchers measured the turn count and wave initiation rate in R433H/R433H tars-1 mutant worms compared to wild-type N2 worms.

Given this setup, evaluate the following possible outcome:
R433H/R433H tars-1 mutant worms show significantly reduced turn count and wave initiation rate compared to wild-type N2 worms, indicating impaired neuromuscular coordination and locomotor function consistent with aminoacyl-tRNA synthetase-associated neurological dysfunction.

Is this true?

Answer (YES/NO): YES